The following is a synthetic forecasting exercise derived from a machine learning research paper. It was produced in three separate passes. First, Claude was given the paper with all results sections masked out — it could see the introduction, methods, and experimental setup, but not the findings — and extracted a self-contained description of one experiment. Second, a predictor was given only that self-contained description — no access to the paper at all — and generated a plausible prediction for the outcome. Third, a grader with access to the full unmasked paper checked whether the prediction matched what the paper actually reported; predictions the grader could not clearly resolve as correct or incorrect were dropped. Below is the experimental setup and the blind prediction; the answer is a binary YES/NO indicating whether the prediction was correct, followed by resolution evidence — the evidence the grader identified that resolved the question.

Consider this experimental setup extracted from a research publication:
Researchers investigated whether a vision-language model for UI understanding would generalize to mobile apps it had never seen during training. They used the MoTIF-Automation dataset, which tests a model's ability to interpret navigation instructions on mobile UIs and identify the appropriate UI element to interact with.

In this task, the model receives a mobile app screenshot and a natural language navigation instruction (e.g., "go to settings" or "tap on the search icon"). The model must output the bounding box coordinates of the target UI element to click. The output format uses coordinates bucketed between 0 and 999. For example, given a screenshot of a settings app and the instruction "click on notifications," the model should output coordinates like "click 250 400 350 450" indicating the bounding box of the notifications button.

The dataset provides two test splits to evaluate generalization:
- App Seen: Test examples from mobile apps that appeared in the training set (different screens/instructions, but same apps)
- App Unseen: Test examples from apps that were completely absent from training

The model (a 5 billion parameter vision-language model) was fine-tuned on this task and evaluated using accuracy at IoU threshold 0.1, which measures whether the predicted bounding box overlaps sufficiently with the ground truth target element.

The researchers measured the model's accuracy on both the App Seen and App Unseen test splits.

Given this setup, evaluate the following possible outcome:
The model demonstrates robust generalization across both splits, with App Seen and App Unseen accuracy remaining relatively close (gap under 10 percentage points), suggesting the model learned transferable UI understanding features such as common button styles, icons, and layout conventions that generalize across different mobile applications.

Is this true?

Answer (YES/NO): YES